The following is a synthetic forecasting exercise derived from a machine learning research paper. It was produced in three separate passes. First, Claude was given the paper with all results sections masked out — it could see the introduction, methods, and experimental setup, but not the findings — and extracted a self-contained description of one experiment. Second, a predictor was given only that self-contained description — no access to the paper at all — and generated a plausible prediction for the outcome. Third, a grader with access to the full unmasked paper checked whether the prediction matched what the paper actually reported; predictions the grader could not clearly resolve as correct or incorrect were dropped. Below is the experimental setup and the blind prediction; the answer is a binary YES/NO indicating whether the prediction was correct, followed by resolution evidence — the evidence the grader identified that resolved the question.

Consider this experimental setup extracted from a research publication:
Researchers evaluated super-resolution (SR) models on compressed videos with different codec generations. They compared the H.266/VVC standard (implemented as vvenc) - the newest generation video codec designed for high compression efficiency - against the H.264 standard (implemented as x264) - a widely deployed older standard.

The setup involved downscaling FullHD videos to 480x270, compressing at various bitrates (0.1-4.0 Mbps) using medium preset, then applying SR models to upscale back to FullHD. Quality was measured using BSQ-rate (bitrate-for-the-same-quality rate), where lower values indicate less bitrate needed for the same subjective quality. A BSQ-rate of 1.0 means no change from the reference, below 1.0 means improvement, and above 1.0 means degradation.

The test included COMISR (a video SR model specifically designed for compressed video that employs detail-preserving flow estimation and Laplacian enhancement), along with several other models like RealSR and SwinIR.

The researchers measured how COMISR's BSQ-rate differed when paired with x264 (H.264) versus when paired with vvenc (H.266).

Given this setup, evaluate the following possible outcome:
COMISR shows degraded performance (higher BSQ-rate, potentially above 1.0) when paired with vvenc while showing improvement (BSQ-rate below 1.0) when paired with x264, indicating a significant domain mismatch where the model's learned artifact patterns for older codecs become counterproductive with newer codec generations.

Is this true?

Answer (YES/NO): NO